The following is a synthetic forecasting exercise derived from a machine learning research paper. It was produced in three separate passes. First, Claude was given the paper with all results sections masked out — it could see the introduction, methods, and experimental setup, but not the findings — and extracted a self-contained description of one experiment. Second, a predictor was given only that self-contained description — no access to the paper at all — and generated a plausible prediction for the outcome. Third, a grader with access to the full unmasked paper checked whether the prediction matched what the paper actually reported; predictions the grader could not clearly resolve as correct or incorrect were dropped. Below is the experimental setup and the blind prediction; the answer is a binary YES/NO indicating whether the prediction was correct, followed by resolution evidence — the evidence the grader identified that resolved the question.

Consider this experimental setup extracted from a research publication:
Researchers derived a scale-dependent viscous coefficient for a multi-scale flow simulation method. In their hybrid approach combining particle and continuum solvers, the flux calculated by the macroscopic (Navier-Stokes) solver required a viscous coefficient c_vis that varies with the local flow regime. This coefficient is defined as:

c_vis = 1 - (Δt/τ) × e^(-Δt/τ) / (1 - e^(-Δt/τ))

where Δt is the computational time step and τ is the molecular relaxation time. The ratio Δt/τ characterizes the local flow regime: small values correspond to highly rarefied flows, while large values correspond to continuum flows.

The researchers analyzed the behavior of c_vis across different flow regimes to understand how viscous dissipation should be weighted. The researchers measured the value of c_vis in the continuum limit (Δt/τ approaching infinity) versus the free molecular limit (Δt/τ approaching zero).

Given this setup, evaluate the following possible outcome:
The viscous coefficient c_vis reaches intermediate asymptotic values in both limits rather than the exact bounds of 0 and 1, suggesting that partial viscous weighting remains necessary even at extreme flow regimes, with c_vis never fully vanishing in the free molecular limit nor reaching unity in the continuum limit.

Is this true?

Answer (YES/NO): NO